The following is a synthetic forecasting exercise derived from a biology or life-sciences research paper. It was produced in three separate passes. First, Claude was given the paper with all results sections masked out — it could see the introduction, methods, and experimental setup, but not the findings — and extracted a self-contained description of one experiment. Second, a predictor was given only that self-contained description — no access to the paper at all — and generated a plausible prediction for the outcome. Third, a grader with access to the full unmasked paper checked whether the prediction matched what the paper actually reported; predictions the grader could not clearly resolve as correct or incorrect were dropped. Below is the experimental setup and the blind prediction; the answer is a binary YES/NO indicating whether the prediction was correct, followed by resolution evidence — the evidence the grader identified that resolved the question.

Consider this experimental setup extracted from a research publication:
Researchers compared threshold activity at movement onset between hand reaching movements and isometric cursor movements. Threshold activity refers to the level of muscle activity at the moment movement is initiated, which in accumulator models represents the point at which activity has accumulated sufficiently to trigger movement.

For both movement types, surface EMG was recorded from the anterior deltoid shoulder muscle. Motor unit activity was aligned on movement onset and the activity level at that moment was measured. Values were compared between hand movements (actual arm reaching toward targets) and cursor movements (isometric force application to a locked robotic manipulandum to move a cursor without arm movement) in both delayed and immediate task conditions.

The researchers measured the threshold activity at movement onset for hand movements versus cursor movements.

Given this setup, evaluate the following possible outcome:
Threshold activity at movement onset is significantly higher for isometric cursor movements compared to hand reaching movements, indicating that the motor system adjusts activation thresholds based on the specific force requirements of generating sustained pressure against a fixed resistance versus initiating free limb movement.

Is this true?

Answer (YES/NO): NO